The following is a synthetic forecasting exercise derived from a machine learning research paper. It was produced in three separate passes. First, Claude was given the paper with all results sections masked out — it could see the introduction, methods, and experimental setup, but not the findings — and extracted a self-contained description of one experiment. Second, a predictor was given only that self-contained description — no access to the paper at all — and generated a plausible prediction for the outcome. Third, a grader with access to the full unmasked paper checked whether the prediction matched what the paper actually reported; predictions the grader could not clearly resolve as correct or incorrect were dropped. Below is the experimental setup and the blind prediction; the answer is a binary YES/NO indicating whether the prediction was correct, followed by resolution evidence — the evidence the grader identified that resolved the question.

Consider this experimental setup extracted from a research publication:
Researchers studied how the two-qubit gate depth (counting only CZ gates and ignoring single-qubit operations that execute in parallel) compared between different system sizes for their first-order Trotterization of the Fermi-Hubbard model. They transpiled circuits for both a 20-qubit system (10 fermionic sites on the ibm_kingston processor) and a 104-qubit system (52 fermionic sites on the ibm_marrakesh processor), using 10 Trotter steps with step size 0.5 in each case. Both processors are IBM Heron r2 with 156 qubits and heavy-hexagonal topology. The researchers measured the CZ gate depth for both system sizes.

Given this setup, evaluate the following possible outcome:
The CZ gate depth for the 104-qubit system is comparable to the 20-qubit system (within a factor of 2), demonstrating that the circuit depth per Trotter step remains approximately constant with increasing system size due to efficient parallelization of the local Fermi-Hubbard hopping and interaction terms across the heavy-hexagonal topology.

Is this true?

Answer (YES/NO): YES